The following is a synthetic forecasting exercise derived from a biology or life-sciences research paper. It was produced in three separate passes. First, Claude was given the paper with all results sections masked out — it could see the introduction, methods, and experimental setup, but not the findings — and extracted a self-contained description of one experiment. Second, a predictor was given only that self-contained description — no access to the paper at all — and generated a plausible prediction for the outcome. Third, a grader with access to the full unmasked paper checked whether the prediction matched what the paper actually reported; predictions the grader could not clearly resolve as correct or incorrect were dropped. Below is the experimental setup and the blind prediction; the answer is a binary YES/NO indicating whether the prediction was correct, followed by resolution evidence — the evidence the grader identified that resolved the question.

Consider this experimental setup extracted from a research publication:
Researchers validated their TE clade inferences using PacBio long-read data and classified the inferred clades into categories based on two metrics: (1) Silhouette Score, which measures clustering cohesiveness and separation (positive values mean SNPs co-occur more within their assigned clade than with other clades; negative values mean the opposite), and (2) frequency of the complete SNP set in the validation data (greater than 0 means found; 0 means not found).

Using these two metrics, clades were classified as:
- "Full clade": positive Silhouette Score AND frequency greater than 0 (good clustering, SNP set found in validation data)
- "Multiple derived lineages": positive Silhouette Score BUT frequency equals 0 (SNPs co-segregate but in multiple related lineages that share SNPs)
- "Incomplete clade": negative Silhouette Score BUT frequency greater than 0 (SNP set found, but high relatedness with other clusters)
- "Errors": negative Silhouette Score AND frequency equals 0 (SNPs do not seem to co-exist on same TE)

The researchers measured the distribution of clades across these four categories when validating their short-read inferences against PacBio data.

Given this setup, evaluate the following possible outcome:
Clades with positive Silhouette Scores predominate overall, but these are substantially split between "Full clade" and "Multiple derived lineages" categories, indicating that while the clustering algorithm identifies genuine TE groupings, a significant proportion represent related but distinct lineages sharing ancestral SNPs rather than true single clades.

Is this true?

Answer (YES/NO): NO